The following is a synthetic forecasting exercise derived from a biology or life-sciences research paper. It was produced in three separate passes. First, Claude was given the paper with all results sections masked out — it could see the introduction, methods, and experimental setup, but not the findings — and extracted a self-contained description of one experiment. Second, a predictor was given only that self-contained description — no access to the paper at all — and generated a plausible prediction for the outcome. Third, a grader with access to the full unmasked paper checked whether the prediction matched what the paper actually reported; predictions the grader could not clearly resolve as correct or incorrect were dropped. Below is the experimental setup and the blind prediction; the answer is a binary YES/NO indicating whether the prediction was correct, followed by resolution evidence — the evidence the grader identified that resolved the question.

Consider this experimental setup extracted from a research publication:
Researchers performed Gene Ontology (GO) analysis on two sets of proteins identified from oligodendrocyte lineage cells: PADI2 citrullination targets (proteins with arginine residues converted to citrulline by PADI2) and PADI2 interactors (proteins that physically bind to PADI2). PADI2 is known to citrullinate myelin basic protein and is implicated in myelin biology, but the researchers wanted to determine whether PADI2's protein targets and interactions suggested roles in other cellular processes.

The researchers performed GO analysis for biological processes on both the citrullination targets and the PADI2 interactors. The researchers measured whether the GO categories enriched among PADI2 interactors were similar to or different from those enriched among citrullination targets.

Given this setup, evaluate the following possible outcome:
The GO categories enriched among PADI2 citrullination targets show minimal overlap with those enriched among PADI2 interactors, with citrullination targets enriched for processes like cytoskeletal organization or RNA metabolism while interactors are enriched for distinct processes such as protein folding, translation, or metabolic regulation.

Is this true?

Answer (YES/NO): NO